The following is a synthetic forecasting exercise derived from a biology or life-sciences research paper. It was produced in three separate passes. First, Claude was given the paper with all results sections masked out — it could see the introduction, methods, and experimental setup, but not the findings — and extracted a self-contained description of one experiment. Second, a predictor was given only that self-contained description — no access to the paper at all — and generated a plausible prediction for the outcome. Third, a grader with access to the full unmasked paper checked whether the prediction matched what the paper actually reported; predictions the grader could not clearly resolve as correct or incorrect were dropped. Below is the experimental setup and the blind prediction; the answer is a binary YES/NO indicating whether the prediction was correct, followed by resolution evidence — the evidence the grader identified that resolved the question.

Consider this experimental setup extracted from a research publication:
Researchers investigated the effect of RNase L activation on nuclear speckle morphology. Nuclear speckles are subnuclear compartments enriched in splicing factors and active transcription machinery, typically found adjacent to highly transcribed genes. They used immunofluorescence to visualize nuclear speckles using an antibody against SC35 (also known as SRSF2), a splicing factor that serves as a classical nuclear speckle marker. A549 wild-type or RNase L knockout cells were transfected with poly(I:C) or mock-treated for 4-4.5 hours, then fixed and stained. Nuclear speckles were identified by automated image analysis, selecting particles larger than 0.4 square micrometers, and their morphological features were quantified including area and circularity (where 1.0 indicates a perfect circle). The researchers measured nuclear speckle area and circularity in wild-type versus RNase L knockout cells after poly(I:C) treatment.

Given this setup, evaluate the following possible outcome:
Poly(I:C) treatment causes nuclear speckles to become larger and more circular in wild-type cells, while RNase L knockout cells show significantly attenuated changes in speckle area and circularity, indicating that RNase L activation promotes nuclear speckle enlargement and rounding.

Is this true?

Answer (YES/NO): NO